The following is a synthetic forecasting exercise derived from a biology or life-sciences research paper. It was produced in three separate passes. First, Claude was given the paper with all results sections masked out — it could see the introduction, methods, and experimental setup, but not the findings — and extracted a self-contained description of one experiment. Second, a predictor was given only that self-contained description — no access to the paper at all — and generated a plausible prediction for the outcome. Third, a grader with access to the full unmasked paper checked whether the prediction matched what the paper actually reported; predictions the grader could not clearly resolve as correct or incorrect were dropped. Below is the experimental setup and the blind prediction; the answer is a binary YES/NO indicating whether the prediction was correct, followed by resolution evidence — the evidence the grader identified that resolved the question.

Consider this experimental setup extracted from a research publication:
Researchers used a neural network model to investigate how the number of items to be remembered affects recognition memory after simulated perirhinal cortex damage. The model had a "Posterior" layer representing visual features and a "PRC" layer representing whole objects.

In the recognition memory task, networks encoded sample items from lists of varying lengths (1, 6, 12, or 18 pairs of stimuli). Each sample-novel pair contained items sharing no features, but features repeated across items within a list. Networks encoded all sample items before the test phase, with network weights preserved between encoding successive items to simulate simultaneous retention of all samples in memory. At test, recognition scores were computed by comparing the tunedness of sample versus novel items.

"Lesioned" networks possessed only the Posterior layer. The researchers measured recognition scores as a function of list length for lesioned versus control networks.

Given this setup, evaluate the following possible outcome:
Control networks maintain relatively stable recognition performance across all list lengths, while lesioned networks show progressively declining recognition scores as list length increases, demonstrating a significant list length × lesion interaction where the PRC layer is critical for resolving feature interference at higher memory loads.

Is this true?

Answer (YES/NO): NO